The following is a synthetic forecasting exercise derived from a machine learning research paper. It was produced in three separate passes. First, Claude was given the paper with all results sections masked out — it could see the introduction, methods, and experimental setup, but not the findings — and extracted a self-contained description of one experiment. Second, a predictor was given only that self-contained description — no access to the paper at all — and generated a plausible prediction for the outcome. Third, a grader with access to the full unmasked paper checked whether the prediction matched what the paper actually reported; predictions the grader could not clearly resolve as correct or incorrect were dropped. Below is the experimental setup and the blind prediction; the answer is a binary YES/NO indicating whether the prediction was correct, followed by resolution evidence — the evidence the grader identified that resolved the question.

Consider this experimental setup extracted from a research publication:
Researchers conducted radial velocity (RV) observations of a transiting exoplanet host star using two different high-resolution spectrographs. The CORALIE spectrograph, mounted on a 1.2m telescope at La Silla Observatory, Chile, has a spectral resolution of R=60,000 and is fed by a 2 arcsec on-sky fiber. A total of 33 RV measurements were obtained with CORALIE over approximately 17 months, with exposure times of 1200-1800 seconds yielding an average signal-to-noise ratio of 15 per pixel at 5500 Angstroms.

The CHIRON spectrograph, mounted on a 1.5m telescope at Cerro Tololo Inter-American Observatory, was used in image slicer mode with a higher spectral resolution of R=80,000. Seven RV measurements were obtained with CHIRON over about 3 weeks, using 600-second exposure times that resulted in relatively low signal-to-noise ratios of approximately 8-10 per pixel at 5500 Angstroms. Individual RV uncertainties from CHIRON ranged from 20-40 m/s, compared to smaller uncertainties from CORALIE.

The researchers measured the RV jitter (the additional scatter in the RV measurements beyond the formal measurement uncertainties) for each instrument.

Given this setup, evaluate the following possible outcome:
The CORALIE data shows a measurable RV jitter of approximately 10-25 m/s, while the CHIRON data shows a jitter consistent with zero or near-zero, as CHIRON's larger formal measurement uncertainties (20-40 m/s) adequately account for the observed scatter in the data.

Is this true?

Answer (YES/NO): NO